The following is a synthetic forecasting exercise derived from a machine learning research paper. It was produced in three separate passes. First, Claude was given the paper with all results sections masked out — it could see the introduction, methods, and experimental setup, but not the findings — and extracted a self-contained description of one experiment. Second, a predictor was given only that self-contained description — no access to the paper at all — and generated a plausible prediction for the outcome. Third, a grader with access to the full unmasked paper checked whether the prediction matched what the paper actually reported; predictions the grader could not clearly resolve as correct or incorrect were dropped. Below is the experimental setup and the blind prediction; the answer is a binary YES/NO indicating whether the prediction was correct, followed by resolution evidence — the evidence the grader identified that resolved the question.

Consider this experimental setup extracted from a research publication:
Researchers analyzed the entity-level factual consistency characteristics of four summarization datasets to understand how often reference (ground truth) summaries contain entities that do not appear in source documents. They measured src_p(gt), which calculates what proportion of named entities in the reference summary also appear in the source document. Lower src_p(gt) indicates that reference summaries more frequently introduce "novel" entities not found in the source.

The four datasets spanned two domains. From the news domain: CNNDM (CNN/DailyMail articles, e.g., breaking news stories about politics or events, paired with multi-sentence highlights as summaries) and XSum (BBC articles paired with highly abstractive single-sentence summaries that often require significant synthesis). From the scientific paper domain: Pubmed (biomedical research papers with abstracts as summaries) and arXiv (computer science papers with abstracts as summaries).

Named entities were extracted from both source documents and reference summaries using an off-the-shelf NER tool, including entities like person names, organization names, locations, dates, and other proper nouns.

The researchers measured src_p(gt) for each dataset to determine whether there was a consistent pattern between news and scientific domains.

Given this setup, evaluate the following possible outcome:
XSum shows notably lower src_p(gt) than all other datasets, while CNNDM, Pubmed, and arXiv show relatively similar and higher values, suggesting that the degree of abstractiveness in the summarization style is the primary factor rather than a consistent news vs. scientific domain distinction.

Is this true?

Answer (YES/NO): NO